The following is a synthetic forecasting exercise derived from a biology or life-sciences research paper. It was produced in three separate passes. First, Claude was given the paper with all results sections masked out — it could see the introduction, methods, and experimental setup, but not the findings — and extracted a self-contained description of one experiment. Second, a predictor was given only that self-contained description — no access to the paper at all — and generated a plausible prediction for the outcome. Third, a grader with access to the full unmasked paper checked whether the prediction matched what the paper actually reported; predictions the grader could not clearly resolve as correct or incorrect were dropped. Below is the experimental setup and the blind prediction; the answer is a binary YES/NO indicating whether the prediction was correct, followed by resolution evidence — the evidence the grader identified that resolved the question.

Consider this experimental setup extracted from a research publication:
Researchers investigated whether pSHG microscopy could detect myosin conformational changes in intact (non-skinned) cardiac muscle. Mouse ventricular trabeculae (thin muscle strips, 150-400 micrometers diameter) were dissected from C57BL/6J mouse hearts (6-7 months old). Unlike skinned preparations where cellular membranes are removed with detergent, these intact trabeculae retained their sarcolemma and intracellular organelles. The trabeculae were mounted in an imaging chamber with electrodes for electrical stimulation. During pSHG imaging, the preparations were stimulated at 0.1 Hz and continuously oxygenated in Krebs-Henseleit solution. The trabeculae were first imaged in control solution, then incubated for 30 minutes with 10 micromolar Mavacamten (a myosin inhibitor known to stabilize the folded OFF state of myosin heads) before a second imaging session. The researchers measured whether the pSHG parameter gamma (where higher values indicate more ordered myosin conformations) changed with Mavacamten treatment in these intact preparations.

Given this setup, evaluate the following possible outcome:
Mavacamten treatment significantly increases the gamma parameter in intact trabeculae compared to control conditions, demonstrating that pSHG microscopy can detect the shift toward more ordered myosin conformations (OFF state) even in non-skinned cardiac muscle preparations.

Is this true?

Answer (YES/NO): NO